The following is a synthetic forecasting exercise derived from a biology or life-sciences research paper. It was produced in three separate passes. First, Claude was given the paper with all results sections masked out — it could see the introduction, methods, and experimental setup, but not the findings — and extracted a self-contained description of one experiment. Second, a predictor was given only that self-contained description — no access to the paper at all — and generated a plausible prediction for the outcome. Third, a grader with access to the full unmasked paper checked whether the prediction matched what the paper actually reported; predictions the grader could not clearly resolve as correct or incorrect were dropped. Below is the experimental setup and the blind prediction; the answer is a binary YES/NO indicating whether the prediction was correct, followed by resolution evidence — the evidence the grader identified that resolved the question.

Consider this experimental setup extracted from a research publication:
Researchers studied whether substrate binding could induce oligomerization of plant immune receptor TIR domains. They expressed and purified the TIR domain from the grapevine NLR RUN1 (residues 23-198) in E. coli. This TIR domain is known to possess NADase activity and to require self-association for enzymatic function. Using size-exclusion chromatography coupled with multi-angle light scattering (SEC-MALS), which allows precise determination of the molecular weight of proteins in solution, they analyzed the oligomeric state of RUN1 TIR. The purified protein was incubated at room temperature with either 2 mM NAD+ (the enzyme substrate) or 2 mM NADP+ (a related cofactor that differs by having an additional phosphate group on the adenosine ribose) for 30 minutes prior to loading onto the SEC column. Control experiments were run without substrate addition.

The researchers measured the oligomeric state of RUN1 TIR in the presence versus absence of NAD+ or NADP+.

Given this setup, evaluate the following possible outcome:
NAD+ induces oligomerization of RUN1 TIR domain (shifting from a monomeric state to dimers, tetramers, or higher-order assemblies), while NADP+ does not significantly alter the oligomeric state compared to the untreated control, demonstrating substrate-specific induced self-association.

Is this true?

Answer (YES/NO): NO